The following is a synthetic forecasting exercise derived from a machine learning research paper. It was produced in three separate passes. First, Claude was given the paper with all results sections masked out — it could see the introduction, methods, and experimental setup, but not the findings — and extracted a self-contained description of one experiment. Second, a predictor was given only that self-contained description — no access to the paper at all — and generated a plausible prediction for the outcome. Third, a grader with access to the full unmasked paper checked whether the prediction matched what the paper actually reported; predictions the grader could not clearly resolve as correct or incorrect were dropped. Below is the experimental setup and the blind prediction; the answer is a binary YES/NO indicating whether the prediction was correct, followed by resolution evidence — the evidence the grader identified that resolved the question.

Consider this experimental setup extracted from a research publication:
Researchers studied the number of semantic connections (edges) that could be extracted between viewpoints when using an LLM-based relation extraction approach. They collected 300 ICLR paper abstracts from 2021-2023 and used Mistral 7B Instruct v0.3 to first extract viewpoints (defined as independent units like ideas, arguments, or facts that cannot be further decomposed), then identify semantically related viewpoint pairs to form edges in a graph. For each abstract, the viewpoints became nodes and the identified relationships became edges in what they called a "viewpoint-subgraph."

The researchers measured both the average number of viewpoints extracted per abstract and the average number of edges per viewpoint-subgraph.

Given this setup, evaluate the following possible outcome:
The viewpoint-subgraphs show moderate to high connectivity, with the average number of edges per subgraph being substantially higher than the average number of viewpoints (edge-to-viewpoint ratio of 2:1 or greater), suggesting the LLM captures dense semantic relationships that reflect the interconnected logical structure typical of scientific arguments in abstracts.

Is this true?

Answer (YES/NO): NO